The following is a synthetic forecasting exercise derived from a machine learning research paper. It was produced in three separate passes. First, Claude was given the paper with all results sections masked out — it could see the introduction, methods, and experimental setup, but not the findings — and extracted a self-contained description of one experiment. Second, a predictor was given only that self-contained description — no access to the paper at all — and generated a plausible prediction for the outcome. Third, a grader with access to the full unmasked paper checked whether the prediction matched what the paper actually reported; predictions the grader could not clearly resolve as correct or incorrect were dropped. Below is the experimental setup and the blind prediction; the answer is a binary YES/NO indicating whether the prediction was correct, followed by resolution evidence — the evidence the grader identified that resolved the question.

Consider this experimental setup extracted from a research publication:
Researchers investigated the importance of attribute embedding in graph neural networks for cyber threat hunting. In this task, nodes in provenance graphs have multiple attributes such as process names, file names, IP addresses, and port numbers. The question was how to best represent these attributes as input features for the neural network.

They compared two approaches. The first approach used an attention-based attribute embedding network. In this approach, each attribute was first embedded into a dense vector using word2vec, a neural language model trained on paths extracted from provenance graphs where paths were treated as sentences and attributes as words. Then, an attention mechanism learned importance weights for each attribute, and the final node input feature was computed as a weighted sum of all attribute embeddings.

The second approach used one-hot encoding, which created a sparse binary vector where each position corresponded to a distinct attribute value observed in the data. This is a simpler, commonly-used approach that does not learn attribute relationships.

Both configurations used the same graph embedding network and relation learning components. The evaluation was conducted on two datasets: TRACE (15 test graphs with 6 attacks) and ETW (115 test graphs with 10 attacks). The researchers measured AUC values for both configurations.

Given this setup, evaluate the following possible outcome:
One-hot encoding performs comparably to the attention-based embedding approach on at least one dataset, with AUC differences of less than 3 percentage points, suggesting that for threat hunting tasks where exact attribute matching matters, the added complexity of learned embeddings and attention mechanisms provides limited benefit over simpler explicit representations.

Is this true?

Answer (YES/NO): NO